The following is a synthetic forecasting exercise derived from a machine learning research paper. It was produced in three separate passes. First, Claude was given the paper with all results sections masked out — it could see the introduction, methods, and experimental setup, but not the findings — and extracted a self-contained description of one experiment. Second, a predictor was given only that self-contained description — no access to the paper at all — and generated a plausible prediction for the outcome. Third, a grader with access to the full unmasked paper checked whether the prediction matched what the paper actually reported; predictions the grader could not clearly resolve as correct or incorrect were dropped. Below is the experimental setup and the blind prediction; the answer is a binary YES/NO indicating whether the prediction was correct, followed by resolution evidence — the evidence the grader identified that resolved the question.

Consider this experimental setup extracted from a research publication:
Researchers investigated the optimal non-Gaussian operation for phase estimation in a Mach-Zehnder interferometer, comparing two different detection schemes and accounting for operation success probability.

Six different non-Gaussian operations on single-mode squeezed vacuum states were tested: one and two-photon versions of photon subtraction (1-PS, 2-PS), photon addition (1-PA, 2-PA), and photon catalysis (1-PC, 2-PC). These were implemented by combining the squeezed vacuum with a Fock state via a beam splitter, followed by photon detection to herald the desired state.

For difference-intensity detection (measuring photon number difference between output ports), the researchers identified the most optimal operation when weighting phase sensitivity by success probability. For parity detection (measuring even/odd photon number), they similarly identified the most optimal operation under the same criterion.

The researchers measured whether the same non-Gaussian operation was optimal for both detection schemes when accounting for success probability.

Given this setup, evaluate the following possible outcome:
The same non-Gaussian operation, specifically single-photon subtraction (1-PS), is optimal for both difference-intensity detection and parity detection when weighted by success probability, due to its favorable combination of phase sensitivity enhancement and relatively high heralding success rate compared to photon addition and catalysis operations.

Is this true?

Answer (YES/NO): NO